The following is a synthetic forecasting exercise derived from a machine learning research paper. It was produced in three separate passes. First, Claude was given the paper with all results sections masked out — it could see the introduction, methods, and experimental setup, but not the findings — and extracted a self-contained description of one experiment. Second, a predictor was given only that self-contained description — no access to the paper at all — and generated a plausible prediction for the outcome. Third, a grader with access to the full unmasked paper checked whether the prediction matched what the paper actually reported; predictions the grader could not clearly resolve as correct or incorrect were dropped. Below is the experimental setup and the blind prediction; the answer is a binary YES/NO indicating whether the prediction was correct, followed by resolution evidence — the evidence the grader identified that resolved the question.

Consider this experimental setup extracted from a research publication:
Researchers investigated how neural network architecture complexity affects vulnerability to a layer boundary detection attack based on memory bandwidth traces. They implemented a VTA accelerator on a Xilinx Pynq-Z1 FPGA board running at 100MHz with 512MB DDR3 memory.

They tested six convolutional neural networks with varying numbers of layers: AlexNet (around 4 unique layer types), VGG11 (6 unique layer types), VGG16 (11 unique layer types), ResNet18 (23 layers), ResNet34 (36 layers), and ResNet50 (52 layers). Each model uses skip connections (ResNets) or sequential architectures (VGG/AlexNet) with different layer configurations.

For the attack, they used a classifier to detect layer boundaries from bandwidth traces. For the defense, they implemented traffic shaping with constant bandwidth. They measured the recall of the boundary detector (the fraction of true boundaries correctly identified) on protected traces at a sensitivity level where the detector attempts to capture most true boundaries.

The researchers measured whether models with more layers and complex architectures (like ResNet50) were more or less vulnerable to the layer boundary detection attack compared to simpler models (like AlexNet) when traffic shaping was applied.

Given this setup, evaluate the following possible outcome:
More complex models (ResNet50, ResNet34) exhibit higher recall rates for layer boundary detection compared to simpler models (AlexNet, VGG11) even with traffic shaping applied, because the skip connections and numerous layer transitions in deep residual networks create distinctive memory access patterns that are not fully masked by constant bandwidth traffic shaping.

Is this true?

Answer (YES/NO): NO